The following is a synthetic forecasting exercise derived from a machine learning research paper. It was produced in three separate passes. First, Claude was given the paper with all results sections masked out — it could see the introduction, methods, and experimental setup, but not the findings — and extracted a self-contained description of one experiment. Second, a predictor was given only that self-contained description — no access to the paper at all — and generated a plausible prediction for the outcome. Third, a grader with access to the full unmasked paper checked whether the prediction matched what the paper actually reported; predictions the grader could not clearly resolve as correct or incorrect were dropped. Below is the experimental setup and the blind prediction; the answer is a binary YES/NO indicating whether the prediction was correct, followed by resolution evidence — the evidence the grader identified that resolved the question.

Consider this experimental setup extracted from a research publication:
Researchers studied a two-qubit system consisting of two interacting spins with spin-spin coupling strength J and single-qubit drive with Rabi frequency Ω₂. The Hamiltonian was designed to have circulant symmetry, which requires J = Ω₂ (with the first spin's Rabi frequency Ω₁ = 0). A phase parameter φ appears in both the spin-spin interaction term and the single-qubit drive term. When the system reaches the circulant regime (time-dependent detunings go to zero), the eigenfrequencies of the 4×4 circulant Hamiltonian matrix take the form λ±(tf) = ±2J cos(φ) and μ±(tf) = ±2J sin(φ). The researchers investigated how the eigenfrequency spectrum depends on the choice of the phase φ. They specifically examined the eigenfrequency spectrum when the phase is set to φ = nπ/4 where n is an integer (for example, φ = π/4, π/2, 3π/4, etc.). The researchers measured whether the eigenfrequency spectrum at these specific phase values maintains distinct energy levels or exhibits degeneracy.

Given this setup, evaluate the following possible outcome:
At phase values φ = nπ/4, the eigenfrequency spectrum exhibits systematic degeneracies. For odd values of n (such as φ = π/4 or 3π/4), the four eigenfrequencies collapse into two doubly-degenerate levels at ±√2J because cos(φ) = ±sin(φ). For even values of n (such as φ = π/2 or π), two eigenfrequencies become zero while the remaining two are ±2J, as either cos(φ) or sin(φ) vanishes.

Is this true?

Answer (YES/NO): YES